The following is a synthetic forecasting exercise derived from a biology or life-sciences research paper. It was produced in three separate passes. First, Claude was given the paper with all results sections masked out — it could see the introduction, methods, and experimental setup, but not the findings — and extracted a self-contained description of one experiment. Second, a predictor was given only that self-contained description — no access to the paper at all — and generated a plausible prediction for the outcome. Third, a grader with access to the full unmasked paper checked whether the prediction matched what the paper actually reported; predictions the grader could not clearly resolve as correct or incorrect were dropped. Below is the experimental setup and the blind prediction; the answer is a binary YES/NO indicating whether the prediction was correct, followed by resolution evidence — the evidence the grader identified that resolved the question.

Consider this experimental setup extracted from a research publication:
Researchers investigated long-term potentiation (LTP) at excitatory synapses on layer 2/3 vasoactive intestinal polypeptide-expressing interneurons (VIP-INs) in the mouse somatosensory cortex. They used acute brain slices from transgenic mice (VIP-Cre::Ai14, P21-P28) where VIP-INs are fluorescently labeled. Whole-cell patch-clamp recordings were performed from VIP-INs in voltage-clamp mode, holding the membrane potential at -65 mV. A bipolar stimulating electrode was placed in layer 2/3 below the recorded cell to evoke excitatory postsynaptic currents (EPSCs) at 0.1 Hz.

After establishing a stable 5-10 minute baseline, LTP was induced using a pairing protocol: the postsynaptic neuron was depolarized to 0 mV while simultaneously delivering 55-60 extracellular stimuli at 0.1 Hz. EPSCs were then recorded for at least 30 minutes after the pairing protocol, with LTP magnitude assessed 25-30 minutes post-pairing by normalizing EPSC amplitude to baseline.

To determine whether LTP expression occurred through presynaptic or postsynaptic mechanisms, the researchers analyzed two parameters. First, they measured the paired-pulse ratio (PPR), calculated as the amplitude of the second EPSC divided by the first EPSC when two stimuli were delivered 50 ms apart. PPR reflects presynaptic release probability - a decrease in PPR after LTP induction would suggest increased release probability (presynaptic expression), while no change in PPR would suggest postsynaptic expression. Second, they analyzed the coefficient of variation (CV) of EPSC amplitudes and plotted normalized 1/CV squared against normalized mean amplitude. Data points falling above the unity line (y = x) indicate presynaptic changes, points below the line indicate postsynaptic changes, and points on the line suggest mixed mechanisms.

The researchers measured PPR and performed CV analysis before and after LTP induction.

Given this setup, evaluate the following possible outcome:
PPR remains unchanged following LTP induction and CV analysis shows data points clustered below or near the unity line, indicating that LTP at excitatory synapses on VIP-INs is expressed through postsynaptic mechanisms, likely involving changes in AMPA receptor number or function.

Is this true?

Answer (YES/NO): NO